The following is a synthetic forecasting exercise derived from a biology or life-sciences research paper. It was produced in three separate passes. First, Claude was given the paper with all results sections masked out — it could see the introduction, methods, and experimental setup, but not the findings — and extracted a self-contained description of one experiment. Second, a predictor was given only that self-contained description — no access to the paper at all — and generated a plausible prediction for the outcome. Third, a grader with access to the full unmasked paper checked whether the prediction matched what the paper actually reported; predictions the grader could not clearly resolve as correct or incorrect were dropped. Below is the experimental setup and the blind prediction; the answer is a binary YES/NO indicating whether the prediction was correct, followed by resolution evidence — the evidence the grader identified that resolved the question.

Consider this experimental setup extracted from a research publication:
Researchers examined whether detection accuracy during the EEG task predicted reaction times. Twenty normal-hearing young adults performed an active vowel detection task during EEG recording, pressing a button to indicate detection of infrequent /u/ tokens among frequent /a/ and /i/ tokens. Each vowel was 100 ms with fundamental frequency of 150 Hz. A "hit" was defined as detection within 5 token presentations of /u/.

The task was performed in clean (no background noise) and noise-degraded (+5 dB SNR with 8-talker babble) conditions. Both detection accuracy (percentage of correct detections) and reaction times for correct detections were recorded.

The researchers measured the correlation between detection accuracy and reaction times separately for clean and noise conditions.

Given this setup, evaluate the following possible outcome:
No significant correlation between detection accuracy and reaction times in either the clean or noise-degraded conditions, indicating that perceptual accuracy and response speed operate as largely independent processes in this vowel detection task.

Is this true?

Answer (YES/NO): NO